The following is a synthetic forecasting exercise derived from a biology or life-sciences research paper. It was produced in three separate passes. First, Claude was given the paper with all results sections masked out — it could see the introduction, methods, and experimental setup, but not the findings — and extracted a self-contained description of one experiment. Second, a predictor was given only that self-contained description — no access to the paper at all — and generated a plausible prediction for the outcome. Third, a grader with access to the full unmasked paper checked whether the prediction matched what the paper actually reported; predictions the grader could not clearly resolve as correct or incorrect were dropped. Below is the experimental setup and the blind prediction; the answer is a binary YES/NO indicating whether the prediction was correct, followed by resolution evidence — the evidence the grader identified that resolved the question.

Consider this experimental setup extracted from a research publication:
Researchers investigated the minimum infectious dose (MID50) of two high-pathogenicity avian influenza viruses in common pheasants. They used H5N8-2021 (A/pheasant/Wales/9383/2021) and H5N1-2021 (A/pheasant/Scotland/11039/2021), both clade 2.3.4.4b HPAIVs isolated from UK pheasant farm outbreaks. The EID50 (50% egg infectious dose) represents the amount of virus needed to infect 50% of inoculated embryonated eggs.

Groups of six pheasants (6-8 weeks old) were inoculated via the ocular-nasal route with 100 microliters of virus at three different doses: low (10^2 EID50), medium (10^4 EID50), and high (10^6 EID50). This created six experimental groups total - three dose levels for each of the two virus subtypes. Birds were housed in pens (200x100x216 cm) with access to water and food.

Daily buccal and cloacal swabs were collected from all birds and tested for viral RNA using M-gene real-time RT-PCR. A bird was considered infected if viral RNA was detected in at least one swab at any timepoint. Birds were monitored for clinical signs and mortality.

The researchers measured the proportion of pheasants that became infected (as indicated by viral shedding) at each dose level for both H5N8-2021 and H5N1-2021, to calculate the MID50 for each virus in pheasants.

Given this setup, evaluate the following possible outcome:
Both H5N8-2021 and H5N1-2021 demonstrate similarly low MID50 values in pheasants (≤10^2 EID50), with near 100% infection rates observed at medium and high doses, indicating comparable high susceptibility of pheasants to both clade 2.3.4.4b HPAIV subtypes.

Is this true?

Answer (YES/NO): NO